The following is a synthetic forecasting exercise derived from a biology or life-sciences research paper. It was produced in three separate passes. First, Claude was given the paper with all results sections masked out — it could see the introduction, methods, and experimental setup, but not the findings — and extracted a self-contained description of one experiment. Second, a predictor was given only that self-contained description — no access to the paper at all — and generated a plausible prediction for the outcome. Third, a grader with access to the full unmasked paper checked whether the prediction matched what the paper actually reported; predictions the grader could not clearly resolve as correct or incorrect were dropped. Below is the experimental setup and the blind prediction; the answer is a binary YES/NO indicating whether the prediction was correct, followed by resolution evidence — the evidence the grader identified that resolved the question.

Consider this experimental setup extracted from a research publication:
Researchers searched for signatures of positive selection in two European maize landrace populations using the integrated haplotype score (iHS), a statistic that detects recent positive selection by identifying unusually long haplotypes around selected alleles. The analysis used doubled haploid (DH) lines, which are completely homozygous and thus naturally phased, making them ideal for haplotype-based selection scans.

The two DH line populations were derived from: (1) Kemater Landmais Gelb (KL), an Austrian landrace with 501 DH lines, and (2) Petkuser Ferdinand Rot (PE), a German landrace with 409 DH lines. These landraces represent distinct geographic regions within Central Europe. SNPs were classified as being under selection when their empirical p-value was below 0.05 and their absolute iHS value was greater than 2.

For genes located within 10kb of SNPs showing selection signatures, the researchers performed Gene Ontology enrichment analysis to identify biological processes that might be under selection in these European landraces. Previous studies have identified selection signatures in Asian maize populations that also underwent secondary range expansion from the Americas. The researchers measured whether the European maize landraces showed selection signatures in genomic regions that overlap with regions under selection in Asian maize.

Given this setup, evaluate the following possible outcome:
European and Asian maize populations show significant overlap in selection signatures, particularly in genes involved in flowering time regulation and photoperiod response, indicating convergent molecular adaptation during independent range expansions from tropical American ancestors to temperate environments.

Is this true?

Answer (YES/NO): NO